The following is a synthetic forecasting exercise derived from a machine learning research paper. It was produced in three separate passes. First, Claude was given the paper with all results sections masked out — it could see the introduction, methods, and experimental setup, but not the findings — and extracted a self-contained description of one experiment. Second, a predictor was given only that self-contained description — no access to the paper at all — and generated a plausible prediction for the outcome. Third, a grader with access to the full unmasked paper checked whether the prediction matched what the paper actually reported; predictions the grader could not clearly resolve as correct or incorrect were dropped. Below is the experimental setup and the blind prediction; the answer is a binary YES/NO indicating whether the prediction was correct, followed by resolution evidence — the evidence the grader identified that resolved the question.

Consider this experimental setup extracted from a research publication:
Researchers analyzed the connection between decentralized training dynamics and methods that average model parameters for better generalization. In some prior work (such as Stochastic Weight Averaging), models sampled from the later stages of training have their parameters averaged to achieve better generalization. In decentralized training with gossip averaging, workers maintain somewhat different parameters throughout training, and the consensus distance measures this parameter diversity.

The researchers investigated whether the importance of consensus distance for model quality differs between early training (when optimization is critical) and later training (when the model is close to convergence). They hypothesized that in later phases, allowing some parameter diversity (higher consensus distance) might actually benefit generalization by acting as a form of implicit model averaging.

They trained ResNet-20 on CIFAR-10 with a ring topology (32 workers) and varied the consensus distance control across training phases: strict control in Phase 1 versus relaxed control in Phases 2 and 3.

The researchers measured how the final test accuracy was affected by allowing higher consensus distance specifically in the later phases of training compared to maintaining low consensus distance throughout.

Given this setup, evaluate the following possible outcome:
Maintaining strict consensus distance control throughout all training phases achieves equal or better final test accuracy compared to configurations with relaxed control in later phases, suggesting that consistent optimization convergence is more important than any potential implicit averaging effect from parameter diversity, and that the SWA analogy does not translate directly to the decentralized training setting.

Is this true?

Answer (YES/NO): NO